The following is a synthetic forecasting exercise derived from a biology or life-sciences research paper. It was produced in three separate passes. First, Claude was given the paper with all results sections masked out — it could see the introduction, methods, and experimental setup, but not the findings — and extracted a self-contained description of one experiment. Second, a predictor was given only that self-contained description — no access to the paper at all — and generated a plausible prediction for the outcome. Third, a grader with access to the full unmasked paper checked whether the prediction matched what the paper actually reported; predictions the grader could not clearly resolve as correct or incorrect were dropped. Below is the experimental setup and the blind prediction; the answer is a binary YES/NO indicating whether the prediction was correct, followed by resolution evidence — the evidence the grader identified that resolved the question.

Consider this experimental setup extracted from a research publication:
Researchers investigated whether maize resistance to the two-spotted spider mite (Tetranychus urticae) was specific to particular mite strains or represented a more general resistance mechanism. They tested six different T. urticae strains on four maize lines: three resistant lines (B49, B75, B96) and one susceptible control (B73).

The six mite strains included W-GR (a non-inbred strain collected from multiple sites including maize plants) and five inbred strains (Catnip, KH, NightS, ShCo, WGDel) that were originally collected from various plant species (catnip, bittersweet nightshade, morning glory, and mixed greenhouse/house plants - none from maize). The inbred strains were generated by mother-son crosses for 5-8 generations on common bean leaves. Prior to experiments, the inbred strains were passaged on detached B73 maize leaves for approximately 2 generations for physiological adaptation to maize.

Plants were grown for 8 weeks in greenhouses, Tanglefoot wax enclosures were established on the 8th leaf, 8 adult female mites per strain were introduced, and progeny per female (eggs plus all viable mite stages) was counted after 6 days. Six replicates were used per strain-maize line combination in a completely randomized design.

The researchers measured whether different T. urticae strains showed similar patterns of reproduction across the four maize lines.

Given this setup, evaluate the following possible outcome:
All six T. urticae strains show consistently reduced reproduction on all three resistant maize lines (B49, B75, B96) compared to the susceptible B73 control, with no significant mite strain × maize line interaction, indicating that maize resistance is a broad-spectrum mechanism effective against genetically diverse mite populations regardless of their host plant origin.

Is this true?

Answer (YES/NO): YES